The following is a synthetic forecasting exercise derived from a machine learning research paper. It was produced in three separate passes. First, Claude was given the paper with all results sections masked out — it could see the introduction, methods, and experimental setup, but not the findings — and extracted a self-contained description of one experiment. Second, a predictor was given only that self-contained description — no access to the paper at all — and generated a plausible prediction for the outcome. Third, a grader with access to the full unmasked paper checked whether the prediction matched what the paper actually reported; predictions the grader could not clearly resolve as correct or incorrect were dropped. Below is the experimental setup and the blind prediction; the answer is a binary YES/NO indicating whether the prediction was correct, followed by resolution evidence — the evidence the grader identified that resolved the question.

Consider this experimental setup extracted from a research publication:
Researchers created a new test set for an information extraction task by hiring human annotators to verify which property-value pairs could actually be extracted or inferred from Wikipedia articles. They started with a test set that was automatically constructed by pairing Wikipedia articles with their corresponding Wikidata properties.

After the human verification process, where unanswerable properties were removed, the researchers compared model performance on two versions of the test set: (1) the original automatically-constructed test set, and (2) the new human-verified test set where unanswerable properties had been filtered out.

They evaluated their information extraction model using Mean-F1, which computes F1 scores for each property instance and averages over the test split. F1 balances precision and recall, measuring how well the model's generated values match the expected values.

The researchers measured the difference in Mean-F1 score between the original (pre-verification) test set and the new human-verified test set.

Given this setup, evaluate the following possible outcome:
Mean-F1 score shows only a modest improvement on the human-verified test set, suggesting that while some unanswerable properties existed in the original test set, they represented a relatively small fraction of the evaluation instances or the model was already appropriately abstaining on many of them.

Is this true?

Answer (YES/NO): NO